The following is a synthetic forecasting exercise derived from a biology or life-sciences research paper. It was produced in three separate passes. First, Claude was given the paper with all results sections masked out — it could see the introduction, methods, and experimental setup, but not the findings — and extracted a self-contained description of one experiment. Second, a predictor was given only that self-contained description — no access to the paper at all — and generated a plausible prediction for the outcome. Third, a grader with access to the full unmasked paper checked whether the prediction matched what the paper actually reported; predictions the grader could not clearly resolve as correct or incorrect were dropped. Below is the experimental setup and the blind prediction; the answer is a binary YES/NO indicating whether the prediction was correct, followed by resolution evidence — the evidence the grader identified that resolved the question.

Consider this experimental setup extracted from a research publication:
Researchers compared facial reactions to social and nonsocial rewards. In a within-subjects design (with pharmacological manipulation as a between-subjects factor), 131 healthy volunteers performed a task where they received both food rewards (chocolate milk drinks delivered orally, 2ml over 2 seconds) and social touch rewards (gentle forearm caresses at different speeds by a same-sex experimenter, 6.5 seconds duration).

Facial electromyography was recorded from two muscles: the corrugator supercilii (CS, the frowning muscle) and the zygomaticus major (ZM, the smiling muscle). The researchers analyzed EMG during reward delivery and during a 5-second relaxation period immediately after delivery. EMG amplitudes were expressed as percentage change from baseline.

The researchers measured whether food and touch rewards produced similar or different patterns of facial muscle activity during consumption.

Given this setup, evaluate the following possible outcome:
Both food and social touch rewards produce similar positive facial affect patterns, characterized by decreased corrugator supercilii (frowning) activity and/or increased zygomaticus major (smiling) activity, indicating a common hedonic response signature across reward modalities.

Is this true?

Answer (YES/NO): NO